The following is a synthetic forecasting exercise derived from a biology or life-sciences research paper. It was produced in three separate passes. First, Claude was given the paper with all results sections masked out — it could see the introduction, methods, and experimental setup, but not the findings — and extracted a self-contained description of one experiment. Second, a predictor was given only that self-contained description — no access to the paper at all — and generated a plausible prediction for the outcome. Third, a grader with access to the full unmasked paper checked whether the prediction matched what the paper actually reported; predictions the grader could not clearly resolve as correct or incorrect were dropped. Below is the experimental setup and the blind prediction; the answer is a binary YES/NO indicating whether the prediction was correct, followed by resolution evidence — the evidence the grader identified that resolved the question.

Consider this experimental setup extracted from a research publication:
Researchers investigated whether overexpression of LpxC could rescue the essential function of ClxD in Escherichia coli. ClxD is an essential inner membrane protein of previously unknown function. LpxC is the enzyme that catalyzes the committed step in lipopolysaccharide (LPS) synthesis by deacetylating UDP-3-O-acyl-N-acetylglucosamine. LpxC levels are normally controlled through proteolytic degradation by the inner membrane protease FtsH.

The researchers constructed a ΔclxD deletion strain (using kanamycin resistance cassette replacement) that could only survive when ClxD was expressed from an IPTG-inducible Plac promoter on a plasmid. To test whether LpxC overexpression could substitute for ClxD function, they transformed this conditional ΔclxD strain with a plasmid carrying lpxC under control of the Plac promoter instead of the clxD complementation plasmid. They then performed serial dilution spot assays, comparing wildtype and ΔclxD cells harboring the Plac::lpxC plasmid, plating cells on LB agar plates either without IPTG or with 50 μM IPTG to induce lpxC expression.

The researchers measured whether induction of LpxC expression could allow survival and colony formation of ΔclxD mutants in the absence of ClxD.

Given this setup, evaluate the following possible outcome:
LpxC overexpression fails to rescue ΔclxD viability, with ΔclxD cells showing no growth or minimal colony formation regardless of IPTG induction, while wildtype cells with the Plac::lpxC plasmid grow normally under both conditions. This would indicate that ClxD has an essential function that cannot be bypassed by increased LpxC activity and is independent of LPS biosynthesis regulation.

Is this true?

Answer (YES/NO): NO